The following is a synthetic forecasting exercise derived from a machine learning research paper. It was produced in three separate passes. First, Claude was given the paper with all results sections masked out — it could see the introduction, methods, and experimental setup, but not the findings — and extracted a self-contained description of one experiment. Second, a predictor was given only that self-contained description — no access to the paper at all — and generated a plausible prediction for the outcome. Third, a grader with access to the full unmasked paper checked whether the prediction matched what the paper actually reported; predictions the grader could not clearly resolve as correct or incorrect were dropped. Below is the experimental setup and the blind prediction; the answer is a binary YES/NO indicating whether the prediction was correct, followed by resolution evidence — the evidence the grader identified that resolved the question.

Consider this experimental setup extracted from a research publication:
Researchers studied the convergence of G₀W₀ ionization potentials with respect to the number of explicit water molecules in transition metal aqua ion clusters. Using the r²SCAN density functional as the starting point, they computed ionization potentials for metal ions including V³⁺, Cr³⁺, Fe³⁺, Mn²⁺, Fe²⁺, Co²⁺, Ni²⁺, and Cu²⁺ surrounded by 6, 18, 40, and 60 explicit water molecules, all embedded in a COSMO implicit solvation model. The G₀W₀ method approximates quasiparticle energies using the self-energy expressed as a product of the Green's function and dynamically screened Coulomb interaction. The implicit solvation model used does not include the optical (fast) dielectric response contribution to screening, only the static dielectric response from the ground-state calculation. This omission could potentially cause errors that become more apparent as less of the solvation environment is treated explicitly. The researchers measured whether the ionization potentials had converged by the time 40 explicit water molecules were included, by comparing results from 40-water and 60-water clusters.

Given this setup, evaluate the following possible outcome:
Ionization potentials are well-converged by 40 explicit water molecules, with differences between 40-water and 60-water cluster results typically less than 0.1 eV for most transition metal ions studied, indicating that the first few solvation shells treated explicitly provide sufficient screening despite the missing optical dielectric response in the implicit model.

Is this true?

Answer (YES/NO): NO